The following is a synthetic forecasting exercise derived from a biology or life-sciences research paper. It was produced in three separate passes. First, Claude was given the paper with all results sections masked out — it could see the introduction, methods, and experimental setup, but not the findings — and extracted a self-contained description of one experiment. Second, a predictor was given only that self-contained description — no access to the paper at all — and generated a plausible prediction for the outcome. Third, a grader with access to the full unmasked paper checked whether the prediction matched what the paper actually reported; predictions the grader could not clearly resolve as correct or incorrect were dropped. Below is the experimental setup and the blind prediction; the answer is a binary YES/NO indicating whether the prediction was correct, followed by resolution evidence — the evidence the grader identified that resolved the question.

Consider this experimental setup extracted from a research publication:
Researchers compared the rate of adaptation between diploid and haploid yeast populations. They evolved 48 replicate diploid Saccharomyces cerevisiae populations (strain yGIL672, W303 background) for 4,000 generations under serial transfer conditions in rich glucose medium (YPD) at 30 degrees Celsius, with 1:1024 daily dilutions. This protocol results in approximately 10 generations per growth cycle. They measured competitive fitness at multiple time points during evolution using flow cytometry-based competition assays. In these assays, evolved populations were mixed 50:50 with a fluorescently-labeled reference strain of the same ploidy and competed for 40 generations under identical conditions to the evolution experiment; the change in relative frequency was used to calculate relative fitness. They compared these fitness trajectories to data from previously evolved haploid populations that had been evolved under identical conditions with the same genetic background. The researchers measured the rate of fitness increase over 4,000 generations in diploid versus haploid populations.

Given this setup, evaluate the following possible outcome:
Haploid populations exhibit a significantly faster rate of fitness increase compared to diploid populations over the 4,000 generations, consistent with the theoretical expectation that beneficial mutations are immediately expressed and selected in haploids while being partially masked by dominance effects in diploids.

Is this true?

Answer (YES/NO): YES